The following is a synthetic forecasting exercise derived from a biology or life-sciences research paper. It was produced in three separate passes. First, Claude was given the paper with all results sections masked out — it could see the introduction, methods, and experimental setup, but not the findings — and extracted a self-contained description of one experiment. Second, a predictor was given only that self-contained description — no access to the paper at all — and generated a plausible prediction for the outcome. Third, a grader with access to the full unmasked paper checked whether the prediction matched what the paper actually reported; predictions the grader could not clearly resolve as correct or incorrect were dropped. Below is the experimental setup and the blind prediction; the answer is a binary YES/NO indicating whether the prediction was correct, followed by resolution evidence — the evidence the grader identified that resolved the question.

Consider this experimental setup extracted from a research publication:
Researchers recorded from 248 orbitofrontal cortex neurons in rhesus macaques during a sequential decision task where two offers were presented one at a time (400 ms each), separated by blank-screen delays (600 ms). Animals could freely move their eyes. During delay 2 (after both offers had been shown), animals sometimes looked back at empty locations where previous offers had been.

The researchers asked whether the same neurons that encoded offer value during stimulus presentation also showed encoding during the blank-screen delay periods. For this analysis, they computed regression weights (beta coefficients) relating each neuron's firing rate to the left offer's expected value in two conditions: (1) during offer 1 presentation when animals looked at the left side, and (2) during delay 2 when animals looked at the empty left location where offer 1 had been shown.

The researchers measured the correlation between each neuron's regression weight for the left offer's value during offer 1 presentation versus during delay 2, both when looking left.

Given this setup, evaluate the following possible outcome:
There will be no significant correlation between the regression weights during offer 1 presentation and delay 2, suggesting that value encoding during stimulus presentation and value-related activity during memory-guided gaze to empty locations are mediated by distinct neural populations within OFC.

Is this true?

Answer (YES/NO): NO